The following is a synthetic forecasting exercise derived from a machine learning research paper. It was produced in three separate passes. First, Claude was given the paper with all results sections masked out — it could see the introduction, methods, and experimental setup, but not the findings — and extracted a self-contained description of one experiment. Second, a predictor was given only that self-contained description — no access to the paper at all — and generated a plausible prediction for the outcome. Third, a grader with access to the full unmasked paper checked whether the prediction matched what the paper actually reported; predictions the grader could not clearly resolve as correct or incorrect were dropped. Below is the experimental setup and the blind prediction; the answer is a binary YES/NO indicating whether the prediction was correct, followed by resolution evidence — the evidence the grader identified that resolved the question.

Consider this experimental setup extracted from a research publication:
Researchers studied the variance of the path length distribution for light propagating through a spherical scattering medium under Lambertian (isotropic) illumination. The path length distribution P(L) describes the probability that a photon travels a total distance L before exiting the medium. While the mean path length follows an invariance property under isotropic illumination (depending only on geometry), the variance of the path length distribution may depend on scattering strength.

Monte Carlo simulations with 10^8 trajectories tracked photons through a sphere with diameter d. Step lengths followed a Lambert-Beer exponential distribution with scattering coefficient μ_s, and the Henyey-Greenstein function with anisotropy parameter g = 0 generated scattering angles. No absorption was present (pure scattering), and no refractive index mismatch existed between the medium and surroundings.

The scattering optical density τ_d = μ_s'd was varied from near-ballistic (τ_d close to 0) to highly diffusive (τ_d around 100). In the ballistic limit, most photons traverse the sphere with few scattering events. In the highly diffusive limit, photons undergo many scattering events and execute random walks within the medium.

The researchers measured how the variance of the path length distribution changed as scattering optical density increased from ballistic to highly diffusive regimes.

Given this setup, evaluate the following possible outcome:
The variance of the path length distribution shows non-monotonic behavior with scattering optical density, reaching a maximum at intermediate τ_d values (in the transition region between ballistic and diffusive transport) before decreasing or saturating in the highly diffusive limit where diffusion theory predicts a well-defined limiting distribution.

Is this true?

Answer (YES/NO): NO